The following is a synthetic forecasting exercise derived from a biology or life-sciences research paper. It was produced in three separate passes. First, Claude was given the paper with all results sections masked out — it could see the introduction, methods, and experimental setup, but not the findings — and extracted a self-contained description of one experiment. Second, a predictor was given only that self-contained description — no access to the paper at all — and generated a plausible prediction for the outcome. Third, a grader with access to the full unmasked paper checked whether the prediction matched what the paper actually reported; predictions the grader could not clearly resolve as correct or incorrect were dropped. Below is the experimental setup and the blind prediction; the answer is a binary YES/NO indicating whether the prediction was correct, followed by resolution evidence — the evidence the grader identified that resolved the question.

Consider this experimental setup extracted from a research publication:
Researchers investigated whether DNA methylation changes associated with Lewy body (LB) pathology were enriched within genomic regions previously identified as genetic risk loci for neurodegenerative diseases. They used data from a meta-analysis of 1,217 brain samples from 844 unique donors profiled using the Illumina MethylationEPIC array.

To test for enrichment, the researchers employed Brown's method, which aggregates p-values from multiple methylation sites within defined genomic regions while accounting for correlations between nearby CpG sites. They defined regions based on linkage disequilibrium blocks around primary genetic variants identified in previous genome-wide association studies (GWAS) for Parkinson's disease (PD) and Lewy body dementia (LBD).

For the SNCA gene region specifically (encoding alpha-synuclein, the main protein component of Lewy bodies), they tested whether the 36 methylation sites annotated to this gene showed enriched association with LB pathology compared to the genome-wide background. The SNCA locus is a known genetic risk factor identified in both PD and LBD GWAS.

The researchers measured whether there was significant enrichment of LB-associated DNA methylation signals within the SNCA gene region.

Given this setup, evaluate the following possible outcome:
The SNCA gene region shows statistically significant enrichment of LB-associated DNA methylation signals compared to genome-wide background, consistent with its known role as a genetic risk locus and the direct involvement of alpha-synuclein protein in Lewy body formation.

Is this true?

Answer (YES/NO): YES